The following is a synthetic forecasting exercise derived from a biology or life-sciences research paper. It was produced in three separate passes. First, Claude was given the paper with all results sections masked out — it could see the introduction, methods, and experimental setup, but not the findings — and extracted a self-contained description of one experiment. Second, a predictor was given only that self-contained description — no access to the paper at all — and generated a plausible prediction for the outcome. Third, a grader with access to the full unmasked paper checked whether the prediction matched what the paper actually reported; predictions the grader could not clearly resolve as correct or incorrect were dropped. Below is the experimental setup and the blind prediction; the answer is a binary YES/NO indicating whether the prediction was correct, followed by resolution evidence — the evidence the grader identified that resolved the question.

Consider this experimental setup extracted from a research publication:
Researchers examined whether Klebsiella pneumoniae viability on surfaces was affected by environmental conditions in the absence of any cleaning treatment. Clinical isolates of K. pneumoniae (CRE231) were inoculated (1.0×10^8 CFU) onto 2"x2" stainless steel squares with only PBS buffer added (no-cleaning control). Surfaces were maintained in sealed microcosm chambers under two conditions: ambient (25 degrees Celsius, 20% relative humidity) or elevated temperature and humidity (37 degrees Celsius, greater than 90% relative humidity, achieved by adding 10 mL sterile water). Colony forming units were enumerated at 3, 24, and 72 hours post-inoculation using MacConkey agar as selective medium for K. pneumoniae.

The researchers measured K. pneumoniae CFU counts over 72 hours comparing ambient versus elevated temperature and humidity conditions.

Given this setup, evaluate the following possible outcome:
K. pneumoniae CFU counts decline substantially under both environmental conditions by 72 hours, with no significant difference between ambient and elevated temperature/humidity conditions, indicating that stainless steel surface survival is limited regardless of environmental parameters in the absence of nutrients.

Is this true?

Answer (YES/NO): NO